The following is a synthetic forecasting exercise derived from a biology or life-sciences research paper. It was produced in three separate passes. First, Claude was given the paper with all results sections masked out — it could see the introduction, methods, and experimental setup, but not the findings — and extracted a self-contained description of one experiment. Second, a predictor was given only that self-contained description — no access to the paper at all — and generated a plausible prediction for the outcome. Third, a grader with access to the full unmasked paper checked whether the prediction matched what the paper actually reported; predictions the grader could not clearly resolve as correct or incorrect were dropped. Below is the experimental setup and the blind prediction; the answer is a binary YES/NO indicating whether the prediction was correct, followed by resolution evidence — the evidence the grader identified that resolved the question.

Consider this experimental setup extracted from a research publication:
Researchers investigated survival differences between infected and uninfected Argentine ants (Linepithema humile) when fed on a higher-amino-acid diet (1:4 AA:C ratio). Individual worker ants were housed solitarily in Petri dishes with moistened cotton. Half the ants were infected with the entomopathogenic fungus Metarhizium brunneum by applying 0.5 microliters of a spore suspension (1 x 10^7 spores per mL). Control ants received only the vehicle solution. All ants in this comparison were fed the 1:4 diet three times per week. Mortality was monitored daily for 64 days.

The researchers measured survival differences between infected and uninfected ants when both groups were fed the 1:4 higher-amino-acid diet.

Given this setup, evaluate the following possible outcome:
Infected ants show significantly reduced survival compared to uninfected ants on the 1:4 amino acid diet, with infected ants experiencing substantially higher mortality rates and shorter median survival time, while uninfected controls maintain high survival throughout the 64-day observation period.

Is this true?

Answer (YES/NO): NO